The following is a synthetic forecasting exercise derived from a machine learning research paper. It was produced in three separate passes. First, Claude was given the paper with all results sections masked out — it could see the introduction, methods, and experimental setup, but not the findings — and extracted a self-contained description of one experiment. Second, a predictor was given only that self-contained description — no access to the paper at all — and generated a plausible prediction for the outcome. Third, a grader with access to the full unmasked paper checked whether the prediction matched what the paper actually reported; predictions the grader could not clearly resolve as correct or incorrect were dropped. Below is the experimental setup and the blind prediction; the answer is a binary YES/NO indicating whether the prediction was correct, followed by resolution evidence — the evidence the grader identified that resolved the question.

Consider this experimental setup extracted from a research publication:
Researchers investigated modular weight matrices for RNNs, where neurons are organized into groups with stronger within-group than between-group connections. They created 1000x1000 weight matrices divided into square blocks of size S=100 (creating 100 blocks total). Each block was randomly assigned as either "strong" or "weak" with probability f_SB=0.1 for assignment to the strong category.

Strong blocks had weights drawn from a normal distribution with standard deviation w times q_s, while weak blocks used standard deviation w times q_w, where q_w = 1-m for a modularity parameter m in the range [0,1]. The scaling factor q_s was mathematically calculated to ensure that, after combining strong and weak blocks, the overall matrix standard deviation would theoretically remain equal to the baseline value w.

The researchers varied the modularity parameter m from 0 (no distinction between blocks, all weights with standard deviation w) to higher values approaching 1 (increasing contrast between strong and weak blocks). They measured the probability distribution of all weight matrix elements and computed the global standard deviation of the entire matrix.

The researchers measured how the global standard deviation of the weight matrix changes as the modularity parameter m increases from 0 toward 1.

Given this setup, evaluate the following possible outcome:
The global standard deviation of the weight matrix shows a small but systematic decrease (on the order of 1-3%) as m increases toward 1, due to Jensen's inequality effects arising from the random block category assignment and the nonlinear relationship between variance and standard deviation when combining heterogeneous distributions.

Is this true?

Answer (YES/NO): NO